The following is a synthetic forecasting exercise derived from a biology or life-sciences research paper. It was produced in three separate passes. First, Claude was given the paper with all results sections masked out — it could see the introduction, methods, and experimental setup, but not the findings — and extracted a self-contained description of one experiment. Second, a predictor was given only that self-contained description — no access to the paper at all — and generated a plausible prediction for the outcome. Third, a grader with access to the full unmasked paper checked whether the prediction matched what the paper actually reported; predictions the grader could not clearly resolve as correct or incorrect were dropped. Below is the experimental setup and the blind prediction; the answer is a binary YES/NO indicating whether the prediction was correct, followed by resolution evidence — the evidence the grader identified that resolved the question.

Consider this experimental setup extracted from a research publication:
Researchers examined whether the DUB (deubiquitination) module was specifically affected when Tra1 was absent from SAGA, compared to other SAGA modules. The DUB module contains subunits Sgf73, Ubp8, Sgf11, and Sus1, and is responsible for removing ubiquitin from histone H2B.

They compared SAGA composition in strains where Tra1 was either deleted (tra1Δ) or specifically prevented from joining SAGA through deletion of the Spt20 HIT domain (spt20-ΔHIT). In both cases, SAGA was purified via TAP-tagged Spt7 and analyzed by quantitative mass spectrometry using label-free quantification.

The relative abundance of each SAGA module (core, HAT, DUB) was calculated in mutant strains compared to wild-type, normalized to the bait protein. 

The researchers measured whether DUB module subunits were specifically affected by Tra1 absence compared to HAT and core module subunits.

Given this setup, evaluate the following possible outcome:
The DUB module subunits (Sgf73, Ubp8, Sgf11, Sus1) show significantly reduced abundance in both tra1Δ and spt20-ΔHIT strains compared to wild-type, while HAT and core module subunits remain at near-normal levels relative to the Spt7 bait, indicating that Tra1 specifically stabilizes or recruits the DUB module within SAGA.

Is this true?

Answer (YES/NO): YES